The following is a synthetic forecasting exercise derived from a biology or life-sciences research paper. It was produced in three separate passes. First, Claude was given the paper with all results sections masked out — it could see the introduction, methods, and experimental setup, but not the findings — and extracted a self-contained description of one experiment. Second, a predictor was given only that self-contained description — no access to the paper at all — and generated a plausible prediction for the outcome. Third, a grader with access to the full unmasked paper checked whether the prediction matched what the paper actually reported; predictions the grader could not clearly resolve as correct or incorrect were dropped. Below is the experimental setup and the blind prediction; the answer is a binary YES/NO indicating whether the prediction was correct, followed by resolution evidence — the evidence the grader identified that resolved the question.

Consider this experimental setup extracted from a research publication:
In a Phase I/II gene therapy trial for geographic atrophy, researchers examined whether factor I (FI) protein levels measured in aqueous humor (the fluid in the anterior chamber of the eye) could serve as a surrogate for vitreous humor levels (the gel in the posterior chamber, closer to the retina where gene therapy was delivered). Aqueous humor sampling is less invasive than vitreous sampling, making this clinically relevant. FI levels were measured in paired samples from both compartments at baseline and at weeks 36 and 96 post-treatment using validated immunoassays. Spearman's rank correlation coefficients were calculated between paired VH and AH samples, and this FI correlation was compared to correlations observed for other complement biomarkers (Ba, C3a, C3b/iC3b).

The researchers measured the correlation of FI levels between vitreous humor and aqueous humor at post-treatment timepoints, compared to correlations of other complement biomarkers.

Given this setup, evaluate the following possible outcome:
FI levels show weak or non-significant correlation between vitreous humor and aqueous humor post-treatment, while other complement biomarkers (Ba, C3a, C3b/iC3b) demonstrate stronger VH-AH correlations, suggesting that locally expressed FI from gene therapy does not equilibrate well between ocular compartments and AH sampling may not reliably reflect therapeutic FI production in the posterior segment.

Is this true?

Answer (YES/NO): NO